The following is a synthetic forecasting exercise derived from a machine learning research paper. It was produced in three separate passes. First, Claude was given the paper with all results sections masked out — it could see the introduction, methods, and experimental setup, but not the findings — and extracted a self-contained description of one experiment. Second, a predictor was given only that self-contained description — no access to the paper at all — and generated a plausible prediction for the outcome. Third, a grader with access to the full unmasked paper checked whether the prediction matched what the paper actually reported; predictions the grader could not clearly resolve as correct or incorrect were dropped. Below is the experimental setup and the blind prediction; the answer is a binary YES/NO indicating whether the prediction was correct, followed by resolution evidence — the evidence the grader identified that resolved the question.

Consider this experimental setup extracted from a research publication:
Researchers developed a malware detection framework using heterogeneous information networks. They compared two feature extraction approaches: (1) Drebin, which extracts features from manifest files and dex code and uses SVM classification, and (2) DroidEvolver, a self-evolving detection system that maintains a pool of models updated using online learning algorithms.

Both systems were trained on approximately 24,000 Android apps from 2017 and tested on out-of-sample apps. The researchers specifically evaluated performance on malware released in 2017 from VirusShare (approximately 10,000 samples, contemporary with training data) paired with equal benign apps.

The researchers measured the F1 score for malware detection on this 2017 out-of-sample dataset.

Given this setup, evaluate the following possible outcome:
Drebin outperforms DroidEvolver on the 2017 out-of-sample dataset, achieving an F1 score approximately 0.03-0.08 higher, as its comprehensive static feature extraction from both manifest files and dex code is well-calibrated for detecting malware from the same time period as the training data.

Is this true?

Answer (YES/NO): NO